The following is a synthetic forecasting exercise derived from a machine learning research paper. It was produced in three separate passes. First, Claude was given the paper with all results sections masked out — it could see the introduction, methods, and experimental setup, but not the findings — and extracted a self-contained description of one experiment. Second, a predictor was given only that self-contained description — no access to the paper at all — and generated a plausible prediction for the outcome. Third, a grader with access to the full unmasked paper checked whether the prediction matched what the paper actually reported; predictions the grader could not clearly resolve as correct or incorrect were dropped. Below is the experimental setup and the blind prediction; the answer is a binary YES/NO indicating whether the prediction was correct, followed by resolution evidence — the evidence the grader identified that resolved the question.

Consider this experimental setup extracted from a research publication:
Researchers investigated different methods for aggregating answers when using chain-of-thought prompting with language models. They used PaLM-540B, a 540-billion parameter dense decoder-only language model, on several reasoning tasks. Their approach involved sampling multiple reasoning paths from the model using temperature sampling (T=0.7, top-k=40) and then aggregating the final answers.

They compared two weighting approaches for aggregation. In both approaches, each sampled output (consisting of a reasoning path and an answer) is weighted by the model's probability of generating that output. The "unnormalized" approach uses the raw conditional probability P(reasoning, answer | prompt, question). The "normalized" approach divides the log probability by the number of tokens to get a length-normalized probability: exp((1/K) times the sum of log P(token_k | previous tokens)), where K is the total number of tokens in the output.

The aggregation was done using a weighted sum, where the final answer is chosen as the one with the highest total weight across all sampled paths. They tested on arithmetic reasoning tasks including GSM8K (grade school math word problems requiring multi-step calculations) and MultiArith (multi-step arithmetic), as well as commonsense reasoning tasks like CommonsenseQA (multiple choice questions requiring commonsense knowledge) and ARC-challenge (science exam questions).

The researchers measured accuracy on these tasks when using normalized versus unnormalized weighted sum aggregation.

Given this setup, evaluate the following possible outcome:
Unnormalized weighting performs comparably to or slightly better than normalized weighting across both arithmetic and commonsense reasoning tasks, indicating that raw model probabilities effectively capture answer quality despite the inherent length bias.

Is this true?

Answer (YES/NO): NO